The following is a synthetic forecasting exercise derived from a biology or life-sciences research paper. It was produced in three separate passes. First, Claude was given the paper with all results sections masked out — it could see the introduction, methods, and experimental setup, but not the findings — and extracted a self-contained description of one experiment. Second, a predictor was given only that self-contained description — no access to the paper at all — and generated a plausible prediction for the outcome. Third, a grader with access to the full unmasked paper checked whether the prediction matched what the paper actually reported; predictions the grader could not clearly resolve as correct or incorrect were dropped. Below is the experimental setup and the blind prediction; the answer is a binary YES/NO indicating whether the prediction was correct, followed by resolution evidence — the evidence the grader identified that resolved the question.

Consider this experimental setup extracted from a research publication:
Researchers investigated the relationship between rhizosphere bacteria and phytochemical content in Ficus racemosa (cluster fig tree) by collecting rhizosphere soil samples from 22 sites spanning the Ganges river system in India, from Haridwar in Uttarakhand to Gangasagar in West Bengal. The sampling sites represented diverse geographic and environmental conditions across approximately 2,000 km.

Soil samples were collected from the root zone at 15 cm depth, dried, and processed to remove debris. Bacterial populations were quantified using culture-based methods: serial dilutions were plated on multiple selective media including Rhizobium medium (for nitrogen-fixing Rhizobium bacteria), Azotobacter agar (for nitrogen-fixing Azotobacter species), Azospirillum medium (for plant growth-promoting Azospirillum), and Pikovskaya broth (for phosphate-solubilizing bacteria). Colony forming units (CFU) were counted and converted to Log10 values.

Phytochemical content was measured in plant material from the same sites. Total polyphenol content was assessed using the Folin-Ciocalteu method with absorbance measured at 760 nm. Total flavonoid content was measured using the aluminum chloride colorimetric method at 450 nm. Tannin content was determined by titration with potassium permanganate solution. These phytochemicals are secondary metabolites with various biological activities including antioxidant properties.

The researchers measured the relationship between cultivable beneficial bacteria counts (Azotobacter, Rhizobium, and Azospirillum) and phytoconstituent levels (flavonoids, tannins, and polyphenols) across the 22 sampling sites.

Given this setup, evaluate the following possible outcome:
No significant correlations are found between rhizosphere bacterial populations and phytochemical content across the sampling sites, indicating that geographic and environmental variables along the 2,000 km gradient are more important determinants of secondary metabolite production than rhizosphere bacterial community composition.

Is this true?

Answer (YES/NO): NO